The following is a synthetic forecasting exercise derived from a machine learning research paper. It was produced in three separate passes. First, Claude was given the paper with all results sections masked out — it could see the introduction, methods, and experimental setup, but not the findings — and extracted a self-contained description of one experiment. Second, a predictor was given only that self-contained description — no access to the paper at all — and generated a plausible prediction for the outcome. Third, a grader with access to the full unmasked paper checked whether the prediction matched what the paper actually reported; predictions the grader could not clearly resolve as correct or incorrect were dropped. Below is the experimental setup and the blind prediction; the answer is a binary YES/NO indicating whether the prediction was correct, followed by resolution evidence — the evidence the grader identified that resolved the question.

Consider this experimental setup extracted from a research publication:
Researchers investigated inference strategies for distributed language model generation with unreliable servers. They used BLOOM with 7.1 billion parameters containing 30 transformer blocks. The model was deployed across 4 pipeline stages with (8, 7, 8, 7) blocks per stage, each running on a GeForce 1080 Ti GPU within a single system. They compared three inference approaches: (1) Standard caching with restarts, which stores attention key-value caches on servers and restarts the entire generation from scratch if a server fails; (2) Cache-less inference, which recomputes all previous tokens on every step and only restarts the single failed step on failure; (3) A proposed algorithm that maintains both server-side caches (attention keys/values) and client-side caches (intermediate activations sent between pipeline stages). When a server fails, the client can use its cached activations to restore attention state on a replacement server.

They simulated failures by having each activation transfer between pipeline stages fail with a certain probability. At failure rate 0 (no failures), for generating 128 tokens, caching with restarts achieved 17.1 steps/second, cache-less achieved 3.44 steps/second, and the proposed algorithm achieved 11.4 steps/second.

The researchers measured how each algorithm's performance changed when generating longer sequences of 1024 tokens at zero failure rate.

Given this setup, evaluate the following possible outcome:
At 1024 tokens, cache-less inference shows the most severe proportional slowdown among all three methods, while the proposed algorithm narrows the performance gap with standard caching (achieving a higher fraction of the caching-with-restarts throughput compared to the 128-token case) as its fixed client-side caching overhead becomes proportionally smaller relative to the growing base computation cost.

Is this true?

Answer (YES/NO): YES